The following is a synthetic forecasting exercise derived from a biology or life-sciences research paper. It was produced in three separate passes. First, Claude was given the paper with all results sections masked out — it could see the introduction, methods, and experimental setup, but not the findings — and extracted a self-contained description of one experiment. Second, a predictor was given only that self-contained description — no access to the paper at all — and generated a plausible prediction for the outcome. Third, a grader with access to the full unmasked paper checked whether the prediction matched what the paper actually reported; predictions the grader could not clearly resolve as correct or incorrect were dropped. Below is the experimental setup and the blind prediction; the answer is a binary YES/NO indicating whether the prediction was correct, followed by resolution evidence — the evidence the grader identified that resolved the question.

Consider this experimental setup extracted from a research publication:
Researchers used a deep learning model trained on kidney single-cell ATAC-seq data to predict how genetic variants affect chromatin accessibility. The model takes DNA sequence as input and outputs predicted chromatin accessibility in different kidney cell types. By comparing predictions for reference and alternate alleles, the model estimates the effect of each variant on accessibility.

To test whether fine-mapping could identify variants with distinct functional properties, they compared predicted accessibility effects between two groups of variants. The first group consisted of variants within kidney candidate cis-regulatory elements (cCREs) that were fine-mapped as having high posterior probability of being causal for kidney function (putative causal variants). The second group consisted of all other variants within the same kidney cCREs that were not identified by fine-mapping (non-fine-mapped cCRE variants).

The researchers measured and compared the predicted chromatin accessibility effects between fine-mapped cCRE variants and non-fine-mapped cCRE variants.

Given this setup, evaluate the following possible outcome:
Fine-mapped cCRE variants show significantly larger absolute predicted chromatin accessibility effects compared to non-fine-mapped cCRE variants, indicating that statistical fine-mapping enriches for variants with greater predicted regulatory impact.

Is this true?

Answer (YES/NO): YES